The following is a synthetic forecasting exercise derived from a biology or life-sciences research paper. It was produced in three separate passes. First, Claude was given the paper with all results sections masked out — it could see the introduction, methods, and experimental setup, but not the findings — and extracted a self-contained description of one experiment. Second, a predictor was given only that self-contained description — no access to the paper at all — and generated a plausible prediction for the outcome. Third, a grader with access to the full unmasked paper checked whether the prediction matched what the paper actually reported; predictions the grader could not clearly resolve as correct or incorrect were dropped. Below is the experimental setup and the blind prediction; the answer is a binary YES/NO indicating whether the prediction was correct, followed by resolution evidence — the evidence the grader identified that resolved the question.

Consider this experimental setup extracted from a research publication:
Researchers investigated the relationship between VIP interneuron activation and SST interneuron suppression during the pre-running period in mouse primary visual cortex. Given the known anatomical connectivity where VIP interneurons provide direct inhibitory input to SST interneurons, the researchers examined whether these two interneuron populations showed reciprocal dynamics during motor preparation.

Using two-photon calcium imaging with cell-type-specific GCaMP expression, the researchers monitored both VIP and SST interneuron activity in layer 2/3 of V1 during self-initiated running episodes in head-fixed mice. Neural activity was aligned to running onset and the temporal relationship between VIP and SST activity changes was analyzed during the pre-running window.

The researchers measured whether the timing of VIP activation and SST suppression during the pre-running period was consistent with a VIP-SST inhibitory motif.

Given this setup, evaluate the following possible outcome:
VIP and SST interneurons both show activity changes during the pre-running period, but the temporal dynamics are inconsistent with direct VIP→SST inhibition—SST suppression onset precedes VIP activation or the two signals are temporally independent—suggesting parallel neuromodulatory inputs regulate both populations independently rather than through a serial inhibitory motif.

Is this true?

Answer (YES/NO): NO